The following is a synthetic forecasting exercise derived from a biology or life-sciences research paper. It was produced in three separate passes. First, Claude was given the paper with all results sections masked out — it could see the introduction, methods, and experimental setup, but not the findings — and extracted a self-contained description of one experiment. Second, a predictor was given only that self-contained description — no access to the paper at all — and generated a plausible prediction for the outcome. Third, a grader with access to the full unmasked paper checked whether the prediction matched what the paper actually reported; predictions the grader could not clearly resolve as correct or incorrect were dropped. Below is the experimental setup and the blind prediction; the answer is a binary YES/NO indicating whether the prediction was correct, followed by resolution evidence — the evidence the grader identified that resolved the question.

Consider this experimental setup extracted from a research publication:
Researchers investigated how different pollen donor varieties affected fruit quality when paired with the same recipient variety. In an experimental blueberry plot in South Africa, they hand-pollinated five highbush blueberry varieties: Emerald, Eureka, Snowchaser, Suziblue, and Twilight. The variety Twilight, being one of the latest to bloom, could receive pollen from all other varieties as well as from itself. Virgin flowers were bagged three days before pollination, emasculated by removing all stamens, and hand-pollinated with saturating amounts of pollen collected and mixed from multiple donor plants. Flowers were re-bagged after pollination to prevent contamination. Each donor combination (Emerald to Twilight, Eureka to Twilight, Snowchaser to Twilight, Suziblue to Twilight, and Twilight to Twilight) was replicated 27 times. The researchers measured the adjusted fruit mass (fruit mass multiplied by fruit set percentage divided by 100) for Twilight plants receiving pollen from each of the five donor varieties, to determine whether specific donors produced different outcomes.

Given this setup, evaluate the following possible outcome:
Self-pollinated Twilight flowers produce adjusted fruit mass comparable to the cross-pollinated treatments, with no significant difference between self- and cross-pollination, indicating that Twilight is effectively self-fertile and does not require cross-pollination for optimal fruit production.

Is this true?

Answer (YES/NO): NO